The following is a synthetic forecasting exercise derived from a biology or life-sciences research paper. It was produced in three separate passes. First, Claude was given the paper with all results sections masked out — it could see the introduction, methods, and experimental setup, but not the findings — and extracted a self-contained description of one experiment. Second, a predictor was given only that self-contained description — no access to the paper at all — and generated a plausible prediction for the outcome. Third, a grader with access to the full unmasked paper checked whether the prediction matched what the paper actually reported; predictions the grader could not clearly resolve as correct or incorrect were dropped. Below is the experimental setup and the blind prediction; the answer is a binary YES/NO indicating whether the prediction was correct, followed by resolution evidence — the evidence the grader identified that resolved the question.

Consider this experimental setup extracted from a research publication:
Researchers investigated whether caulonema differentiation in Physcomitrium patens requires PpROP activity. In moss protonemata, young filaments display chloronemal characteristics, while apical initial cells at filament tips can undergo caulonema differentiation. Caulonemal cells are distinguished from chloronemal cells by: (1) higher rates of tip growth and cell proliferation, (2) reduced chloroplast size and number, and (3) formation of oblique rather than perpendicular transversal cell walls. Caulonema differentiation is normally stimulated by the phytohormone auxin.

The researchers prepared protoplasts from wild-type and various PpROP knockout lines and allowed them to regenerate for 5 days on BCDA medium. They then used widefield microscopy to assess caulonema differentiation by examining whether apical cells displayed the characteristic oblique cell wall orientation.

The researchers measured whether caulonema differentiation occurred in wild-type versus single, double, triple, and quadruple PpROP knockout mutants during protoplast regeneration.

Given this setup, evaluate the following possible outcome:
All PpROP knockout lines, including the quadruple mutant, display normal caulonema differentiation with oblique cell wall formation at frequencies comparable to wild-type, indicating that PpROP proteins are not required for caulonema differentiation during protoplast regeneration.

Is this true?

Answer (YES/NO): NO